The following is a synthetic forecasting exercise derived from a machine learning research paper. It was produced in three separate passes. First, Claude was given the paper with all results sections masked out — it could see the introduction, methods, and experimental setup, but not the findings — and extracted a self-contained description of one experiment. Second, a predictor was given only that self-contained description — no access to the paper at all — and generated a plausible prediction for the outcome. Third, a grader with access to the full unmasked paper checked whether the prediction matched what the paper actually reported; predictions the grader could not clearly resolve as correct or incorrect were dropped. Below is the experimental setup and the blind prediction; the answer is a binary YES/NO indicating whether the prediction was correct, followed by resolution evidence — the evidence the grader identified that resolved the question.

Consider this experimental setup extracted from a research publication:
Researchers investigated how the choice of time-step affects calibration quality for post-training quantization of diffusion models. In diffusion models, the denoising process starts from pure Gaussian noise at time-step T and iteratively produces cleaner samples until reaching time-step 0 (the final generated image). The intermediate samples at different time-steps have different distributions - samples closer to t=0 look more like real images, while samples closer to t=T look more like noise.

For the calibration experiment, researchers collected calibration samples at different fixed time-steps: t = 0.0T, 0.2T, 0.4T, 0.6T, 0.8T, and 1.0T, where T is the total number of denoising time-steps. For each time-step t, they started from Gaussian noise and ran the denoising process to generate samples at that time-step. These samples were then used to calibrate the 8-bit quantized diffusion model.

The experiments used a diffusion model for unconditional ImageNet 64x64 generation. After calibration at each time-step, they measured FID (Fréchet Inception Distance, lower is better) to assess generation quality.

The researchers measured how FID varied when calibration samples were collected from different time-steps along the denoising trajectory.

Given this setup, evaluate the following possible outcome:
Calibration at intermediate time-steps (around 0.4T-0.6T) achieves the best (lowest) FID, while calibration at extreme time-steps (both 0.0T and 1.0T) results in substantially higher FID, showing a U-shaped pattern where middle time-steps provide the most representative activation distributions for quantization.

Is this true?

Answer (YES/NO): NO